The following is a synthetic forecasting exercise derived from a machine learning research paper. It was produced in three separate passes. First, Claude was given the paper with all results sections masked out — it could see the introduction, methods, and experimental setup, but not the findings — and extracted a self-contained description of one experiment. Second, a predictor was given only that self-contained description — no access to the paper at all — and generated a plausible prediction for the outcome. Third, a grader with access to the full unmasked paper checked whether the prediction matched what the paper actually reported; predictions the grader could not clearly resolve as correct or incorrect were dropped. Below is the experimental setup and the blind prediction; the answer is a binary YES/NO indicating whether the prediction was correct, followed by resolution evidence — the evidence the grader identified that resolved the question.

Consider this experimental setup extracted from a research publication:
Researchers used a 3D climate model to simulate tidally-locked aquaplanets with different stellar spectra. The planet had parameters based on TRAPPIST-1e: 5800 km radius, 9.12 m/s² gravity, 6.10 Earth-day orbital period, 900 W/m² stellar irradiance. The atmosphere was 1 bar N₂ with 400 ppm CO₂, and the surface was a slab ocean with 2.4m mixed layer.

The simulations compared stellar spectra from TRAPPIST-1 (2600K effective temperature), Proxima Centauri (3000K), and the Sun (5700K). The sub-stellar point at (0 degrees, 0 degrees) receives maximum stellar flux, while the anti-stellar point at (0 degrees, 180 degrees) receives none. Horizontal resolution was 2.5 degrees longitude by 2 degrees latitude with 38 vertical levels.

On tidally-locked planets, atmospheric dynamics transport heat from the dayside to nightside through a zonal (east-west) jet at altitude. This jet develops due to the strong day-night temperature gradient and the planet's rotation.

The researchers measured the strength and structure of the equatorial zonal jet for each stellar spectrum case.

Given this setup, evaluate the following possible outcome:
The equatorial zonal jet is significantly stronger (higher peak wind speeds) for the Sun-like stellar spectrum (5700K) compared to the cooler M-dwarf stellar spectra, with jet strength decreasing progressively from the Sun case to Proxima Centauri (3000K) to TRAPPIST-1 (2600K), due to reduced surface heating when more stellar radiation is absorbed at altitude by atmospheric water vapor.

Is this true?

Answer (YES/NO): NO